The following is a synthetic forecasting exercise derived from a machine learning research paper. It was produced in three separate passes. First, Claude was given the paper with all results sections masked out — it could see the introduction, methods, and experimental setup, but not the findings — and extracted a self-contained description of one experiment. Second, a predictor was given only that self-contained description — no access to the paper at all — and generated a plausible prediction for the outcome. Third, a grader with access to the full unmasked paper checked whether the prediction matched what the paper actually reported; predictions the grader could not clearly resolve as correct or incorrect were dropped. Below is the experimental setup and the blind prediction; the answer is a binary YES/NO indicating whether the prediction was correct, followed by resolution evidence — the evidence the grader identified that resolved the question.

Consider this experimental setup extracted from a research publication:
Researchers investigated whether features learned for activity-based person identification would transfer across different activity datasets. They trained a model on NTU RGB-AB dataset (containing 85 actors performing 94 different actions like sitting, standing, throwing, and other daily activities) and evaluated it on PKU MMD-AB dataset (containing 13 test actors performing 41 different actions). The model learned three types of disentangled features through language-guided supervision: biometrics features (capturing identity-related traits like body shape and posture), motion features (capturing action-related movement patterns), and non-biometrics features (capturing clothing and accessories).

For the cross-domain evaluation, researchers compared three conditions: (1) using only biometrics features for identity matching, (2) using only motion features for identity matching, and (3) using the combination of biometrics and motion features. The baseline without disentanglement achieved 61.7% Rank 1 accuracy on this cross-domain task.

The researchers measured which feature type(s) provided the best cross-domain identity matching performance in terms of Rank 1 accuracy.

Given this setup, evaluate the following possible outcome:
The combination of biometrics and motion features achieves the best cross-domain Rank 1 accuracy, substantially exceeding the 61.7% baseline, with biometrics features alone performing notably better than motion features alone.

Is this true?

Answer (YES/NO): YES